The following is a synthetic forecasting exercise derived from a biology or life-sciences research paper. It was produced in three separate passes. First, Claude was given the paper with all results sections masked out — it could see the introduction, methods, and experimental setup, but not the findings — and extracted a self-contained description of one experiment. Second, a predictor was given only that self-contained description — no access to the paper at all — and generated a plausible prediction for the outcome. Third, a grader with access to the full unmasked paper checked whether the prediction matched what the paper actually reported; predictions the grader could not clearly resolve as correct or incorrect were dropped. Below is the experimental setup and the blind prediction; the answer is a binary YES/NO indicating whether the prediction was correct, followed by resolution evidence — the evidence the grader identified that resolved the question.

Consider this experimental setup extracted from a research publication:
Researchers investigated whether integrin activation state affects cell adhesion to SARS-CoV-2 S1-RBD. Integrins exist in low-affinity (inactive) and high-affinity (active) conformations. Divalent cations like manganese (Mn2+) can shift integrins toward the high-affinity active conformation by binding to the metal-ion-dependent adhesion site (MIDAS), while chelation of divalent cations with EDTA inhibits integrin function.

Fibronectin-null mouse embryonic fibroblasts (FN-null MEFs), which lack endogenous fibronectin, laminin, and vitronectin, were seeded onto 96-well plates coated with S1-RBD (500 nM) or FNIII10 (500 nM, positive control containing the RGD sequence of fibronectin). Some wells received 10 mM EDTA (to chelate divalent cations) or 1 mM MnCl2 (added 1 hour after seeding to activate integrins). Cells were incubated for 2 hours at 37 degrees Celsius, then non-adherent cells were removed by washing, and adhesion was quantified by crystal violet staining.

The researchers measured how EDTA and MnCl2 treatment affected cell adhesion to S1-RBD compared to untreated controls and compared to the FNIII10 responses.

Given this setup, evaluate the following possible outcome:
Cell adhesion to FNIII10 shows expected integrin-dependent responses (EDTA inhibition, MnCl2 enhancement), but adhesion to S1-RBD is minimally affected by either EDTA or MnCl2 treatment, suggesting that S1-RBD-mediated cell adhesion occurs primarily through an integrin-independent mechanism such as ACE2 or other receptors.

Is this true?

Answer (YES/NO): NO